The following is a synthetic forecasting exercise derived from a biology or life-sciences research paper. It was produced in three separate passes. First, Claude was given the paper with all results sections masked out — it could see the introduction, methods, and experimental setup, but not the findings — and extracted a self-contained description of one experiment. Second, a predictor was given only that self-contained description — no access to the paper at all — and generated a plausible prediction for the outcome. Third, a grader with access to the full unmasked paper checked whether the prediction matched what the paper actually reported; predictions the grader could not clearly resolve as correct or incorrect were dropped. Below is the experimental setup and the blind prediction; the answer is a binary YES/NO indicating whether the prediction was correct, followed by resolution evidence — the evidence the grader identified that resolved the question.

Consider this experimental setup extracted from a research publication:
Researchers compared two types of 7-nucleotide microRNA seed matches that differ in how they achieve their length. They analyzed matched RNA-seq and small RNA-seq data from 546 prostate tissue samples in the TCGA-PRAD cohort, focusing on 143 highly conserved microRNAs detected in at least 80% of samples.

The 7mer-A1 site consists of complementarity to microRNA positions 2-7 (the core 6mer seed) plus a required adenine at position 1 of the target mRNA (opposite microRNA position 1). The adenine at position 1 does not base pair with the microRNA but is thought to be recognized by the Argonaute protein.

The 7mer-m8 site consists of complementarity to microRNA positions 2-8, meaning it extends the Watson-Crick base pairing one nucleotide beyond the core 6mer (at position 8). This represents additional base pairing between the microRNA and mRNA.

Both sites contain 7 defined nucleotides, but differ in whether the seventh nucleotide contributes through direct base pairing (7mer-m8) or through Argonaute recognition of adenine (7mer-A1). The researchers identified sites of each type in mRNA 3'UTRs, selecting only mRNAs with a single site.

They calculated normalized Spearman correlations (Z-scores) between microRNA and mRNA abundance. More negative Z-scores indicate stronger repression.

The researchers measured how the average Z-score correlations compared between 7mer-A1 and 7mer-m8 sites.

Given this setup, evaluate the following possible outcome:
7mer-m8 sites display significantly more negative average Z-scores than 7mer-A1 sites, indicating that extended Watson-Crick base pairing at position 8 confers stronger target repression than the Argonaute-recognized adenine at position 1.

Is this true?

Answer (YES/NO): NO